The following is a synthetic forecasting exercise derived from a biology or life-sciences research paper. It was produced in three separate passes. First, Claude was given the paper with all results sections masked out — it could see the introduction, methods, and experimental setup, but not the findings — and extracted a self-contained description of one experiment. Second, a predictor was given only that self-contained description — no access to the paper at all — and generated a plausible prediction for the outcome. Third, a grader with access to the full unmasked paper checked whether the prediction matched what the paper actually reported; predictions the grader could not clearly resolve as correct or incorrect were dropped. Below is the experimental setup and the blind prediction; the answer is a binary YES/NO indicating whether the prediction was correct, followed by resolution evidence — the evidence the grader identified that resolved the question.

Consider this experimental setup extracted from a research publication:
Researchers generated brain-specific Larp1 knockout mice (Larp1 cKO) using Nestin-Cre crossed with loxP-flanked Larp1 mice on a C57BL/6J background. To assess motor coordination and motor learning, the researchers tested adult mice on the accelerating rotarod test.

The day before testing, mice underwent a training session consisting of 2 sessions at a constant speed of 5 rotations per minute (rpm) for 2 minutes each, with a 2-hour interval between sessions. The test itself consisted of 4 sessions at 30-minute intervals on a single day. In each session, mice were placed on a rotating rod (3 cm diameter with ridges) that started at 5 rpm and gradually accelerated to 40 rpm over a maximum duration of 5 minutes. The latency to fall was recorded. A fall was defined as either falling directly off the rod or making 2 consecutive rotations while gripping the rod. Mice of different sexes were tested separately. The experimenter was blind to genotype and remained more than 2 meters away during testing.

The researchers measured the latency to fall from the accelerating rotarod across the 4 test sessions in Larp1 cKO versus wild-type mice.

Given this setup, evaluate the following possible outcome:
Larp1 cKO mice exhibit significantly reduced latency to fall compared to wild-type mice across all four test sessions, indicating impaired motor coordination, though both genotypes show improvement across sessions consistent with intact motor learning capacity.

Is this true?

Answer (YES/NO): NO